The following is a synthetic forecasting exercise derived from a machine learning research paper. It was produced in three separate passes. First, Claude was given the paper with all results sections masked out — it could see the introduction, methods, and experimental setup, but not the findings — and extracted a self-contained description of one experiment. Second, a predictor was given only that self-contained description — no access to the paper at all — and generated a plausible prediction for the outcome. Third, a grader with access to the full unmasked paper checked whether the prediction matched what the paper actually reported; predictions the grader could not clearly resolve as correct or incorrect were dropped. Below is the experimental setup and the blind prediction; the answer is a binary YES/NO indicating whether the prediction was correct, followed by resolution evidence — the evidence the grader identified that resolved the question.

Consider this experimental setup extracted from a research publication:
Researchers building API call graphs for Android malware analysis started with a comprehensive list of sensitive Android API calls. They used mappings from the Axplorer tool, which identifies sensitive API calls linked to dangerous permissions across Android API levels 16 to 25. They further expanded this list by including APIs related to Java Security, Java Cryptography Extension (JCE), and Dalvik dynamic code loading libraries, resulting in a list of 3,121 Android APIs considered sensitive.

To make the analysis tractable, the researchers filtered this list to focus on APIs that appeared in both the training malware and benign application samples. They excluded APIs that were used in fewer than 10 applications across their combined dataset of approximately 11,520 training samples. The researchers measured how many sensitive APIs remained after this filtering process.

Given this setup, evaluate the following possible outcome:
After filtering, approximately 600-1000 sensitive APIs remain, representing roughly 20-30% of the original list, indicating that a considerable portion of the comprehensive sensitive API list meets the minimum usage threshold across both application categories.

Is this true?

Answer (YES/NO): YES